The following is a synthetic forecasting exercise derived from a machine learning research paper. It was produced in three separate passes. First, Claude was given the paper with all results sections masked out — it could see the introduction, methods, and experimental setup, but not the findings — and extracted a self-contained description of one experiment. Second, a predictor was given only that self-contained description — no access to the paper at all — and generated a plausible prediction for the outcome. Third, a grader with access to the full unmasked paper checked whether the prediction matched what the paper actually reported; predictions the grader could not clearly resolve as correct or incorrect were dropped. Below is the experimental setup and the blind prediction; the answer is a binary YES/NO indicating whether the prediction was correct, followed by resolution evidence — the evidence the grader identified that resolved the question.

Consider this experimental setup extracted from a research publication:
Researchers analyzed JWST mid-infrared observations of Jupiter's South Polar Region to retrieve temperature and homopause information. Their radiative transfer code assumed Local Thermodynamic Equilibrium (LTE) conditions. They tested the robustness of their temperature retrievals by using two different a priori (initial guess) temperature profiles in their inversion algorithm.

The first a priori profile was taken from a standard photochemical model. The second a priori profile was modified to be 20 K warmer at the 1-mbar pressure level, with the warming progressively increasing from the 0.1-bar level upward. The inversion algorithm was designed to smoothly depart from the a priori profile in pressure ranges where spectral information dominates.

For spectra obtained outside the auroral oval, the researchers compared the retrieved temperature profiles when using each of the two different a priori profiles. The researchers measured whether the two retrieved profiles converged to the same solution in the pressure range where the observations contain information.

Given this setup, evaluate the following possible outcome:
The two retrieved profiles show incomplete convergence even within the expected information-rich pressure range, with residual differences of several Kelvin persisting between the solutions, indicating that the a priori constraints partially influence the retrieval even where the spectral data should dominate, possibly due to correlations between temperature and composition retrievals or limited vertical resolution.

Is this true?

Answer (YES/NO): NO